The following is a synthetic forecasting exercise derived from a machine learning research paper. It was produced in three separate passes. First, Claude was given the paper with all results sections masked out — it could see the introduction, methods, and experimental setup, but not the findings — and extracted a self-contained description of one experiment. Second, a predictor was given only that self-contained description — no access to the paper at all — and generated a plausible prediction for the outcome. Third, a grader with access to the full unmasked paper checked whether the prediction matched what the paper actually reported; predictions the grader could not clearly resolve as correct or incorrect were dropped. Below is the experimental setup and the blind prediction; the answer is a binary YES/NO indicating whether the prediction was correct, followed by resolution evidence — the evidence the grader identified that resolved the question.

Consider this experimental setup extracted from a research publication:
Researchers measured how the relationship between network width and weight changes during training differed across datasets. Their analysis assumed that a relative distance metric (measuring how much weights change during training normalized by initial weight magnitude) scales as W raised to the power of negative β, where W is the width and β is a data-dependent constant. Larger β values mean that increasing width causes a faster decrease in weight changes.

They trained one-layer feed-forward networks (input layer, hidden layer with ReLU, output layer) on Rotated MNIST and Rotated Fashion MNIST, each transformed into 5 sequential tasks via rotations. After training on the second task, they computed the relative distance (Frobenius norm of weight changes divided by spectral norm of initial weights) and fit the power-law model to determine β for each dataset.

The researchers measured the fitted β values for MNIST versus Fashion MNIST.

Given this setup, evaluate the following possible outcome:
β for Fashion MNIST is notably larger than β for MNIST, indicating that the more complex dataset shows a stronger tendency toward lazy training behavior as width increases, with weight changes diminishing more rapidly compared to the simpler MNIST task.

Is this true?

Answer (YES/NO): NO